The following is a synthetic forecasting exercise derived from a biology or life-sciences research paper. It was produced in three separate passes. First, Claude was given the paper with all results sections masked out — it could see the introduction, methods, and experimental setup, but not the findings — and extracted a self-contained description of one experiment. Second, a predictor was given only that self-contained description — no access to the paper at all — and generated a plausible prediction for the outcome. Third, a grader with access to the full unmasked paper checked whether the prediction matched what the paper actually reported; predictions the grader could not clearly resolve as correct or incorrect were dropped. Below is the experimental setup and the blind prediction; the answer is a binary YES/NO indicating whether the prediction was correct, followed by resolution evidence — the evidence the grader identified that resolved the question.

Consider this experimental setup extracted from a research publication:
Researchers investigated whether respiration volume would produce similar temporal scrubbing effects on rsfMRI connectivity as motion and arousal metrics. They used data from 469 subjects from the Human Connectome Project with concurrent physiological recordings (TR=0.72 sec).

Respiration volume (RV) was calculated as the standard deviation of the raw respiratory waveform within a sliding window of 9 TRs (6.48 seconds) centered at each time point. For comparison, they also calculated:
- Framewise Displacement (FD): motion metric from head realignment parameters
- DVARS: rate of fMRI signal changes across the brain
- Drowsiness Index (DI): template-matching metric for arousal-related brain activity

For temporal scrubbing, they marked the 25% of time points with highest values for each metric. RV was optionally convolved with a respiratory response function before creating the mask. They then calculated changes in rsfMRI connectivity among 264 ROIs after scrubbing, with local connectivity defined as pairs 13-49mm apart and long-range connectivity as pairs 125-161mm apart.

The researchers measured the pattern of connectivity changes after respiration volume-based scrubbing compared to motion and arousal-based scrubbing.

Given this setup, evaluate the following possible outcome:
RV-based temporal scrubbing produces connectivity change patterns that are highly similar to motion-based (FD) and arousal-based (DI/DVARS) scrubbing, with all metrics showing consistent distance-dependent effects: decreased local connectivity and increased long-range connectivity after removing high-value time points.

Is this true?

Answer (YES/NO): NO